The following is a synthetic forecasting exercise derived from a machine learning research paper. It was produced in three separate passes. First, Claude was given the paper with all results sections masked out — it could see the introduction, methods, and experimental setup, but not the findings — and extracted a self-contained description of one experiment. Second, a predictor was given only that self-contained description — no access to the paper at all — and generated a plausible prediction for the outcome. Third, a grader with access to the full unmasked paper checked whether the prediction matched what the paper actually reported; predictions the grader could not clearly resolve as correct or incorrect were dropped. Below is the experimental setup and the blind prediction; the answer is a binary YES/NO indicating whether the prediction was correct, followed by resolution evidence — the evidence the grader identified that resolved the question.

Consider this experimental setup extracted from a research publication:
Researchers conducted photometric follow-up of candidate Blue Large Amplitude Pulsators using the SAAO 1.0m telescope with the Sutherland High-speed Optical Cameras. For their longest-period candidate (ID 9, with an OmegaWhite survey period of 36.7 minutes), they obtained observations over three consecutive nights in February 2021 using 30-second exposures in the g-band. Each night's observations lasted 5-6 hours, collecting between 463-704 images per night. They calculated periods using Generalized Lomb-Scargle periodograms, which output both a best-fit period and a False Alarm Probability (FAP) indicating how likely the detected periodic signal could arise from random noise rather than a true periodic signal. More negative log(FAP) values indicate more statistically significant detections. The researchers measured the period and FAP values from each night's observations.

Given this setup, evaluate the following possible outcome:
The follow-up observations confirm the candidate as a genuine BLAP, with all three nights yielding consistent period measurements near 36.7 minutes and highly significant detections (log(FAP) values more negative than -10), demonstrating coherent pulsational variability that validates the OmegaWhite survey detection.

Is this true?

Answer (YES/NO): NO